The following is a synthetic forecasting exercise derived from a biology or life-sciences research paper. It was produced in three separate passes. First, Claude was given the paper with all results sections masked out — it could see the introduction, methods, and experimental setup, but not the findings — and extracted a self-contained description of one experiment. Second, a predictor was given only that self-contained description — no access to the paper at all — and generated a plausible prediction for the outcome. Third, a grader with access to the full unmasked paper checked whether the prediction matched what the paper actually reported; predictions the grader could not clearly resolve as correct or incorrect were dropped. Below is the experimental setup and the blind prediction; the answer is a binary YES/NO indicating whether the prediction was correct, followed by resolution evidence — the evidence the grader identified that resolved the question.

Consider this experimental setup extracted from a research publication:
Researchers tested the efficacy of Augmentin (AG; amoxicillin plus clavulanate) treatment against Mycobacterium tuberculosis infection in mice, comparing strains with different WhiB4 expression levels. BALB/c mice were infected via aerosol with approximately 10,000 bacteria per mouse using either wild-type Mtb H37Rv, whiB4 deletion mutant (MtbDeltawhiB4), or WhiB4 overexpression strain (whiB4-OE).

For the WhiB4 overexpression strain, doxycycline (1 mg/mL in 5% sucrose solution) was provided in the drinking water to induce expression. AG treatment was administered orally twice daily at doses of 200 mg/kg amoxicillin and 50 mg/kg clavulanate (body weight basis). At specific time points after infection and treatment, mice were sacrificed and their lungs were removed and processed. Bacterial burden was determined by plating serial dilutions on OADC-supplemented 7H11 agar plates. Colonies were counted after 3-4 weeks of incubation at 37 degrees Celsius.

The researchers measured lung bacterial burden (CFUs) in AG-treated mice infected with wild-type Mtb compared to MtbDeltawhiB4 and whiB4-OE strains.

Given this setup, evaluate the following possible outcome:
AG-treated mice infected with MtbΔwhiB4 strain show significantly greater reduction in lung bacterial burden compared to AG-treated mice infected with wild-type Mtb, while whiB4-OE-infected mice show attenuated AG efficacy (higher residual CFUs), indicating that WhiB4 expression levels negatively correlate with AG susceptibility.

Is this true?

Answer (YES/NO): NO